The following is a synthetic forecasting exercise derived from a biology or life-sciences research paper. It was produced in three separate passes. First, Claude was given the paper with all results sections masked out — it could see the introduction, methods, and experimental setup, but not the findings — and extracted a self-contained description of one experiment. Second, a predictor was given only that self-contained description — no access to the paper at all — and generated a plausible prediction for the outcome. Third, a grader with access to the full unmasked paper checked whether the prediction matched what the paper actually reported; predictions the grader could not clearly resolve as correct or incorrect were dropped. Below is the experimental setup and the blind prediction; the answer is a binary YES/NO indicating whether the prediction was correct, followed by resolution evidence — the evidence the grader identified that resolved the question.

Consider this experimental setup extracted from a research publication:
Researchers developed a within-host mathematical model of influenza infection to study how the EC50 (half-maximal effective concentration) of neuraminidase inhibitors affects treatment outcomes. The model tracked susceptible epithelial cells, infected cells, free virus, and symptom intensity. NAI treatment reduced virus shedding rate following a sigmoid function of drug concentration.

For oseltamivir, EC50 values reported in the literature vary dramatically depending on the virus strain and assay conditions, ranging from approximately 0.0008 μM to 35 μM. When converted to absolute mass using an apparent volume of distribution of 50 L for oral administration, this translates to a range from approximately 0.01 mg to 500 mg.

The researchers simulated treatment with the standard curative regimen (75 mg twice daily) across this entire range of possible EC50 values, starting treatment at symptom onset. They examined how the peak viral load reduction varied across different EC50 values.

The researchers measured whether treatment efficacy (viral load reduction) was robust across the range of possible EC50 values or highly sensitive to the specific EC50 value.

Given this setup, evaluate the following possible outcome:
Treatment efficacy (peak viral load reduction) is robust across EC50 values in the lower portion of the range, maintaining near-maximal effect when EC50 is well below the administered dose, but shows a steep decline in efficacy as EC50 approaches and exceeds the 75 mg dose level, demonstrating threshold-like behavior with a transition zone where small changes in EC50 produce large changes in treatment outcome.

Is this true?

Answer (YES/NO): NO